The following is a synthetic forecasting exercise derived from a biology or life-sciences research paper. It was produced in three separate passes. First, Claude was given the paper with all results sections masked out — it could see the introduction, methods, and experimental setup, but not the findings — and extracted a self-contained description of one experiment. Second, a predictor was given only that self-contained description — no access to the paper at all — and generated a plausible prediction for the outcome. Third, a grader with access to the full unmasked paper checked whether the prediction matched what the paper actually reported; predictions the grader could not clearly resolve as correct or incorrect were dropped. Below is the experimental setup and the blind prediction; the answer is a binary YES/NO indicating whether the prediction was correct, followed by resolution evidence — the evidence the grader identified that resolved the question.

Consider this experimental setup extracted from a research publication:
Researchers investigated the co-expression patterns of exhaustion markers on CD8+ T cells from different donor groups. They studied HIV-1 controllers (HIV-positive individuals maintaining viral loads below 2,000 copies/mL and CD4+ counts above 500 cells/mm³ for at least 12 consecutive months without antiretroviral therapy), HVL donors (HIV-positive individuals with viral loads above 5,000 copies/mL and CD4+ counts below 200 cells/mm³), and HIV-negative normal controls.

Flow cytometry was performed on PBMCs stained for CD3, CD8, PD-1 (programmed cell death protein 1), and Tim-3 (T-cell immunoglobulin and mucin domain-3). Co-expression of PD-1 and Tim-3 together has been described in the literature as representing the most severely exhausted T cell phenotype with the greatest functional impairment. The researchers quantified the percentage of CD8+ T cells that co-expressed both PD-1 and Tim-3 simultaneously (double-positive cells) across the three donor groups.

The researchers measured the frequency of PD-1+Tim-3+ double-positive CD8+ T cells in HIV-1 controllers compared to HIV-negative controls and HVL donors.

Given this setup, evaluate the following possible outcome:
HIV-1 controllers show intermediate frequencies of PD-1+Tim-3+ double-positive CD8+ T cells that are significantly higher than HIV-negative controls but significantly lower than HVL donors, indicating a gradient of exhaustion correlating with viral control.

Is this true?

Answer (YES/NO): NO